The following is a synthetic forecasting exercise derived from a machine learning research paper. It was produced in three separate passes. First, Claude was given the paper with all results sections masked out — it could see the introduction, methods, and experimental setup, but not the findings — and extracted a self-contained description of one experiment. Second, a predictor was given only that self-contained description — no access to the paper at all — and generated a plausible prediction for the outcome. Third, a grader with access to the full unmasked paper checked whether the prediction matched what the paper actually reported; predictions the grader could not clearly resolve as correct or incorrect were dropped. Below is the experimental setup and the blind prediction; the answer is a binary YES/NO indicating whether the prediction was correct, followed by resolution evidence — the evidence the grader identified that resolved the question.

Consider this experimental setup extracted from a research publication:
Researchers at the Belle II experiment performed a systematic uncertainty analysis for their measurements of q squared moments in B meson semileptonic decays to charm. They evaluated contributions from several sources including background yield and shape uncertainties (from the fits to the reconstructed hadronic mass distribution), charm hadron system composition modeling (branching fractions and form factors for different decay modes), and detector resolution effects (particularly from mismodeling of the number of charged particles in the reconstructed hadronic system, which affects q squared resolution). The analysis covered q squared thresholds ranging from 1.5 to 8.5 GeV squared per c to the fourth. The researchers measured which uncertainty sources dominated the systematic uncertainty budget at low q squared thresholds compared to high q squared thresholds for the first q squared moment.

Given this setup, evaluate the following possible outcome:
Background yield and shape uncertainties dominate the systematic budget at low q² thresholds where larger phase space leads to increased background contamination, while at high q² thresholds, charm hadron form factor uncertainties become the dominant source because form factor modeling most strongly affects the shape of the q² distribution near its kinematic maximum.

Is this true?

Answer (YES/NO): NO